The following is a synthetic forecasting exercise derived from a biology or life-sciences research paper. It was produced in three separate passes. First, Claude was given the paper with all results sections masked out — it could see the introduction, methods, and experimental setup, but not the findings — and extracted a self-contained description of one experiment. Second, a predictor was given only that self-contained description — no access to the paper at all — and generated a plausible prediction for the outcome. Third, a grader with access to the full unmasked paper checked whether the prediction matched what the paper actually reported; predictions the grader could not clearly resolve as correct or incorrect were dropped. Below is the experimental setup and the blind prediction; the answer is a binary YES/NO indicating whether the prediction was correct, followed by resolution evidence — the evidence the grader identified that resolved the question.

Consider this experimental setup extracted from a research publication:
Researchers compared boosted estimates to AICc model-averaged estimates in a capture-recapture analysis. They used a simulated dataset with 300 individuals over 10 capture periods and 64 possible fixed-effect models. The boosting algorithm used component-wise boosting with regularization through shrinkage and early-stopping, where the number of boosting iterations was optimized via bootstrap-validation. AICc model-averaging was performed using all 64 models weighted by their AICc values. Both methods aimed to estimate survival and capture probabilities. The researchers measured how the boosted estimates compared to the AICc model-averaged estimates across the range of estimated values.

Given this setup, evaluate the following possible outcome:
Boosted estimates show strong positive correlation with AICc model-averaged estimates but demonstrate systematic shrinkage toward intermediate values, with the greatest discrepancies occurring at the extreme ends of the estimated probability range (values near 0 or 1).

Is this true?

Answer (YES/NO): YES